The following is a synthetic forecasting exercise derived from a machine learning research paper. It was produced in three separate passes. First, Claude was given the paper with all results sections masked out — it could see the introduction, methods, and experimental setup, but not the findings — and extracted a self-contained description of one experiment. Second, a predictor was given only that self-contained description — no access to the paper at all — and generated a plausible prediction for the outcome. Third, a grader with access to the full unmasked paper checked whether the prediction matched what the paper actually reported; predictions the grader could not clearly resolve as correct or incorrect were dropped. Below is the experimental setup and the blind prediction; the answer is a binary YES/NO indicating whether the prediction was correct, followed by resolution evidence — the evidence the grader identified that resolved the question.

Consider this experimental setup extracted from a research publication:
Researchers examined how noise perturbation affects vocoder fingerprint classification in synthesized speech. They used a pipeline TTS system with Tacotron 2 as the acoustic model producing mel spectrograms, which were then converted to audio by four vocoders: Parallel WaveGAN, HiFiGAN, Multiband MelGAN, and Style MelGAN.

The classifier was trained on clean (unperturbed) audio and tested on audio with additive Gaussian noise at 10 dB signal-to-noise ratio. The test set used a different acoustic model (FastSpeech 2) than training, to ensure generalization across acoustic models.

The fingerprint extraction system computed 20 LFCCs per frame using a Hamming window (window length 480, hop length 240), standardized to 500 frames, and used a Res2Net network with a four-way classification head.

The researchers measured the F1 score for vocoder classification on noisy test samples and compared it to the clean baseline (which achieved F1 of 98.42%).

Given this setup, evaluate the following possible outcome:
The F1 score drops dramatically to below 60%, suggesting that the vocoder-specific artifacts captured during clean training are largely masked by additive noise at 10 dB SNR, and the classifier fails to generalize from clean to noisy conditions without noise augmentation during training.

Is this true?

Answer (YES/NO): NO